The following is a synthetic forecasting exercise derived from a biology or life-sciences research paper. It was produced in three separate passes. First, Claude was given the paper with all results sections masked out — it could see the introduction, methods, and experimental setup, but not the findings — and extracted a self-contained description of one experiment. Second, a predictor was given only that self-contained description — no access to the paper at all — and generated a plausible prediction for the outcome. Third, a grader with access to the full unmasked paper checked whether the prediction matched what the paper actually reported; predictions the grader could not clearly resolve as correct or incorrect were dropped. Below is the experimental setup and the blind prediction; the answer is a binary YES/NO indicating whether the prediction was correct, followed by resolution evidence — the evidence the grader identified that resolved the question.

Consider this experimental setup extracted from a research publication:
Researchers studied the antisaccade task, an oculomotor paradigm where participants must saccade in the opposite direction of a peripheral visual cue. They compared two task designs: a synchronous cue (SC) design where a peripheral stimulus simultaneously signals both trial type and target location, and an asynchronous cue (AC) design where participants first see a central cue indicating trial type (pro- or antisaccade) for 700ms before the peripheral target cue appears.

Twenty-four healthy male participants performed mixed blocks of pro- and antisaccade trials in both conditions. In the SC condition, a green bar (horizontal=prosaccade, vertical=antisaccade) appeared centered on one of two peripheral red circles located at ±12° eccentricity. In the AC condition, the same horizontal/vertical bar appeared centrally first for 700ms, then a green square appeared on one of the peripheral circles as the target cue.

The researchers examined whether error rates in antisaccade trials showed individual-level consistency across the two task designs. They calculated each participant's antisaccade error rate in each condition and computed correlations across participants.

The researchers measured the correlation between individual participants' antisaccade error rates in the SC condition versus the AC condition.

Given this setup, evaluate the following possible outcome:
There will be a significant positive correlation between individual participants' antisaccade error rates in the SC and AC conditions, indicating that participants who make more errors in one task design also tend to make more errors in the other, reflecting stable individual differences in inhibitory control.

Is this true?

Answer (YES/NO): YES